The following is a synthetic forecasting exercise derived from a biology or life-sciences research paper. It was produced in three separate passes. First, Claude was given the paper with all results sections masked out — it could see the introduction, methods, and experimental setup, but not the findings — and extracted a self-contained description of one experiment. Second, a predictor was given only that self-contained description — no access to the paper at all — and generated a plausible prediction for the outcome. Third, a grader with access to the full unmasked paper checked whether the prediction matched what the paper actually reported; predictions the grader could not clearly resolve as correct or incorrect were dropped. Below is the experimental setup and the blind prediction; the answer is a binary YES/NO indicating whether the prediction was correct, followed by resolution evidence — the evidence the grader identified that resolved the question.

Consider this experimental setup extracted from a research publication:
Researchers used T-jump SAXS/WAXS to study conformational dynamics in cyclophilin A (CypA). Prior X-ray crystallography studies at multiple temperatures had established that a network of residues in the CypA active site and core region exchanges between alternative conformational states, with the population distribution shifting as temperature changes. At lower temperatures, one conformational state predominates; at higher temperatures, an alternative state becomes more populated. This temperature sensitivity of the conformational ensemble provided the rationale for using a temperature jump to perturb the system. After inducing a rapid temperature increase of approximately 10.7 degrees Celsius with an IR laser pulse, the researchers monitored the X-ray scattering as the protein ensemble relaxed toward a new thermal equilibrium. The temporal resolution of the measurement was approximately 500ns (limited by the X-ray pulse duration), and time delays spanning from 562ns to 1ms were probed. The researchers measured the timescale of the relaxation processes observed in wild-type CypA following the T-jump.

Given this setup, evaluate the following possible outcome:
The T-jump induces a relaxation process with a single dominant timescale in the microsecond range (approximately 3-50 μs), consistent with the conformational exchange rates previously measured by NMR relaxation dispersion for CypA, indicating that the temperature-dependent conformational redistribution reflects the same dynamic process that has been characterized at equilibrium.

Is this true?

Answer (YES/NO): NO